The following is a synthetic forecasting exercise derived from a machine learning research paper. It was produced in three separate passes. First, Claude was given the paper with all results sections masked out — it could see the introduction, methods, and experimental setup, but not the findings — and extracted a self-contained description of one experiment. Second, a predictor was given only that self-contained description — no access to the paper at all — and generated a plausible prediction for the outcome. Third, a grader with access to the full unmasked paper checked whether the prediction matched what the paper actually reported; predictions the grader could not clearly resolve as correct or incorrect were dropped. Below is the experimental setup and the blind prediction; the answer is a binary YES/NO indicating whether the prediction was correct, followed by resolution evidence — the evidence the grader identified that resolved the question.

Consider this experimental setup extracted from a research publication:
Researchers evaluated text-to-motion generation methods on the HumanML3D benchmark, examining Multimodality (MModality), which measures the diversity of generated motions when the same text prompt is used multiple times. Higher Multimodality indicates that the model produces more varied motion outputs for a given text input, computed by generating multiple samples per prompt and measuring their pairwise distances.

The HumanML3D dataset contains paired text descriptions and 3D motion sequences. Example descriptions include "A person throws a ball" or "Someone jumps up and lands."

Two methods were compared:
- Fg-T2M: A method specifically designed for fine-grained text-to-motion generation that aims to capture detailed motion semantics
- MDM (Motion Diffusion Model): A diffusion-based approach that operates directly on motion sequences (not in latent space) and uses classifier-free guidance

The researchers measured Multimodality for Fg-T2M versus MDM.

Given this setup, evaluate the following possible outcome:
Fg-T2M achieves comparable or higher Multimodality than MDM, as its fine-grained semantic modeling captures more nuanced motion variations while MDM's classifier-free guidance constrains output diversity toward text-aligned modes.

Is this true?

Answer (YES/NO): NO